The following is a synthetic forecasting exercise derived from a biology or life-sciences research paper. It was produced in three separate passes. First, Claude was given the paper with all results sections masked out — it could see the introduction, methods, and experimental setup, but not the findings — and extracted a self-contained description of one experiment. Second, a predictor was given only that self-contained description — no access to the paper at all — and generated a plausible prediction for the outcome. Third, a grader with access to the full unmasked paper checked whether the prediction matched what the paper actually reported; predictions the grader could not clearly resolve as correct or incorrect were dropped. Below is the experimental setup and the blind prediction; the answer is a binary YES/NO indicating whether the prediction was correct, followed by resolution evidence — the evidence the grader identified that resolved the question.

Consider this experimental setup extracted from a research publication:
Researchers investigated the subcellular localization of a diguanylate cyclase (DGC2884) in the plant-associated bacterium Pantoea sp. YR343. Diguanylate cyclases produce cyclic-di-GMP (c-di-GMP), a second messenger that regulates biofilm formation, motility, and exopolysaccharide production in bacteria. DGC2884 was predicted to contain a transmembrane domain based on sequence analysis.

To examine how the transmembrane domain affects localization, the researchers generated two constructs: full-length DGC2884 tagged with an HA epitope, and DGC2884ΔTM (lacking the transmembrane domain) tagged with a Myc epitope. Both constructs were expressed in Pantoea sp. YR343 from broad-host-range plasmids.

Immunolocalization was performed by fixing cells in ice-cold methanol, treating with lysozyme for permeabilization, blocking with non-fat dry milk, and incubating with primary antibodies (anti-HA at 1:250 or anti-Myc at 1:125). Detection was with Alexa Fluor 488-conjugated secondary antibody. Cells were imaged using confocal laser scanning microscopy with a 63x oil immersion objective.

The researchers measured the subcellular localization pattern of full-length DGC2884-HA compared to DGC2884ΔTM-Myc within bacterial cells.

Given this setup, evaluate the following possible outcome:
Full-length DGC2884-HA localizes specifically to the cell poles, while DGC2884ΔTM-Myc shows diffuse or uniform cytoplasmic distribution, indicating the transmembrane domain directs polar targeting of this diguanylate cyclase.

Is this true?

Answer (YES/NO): NO